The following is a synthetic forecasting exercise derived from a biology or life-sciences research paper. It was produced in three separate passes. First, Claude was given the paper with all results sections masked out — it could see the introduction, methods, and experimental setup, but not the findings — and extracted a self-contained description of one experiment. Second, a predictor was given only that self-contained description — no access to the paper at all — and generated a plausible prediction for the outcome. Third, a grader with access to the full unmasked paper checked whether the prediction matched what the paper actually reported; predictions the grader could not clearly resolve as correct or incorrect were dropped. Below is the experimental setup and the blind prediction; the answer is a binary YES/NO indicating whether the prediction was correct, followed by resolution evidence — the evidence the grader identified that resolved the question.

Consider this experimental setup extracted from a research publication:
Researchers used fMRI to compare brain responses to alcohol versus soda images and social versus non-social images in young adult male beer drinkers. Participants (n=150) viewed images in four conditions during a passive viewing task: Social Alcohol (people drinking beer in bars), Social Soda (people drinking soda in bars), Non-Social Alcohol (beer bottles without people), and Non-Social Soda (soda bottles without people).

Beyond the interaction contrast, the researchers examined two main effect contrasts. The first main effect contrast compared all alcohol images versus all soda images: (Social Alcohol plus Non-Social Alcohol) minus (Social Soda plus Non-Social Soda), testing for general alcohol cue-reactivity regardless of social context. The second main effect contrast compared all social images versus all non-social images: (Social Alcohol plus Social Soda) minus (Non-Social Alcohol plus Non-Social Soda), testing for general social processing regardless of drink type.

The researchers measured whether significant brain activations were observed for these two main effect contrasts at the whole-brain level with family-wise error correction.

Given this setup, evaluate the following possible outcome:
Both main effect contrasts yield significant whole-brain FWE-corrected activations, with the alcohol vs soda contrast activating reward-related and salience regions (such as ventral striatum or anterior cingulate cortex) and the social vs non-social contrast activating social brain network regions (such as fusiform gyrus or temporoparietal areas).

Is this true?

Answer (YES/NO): NO